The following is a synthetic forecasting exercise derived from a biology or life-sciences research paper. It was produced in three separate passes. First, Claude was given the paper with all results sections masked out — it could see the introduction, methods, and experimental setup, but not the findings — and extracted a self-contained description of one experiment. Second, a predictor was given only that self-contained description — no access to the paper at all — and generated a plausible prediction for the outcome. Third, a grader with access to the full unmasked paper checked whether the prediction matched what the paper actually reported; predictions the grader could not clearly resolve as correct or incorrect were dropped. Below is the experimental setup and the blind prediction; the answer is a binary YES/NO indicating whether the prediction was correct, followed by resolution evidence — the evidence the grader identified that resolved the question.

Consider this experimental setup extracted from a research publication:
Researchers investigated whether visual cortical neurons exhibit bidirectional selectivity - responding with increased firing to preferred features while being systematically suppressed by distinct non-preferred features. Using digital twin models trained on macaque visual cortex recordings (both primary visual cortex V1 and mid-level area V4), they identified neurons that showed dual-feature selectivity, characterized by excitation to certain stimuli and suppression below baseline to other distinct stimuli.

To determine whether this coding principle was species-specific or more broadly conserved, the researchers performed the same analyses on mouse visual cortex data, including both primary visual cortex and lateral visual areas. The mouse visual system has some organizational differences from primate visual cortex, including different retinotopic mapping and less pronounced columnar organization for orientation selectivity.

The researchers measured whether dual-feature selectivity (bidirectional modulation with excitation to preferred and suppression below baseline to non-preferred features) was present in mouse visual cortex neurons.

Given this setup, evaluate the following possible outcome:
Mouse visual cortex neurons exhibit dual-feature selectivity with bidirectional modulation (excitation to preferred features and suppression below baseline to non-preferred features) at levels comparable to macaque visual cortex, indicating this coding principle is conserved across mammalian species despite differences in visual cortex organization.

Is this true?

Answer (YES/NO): YES